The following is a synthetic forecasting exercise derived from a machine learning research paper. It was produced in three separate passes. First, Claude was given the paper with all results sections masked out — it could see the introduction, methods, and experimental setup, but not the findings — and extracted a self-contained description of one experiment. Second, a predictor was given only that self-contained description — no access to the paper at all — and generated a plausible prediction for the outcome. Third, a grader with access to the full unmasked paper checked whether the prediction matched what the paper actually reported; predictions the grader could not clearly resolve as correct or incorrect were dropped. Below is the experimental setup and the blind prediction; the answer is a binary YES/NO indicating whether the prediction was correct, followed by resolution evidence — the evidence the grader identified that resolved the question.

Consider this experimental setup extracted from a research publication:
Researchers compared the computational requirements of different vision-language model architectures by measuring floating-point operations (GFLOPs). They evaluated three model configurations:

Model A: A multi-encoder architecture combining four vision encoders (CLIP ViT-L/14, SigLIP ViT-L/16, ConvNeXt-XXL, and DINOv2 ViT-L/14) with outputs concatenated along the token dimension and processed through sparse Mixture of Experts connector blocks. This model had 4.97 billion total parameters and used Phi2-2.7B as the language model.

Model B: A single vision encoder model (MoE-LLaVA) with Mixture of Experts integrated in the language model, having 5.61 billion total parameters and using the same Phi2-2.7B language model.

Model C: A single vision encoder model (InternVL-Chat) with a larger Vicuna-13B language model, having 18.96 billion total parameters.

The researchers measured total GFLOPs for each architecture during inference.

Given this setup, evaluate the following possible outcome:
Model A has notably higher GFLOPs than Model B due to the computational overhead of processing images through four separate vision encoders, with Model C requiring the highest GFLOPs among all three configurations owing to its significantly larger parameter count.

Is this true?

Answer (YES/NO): YES